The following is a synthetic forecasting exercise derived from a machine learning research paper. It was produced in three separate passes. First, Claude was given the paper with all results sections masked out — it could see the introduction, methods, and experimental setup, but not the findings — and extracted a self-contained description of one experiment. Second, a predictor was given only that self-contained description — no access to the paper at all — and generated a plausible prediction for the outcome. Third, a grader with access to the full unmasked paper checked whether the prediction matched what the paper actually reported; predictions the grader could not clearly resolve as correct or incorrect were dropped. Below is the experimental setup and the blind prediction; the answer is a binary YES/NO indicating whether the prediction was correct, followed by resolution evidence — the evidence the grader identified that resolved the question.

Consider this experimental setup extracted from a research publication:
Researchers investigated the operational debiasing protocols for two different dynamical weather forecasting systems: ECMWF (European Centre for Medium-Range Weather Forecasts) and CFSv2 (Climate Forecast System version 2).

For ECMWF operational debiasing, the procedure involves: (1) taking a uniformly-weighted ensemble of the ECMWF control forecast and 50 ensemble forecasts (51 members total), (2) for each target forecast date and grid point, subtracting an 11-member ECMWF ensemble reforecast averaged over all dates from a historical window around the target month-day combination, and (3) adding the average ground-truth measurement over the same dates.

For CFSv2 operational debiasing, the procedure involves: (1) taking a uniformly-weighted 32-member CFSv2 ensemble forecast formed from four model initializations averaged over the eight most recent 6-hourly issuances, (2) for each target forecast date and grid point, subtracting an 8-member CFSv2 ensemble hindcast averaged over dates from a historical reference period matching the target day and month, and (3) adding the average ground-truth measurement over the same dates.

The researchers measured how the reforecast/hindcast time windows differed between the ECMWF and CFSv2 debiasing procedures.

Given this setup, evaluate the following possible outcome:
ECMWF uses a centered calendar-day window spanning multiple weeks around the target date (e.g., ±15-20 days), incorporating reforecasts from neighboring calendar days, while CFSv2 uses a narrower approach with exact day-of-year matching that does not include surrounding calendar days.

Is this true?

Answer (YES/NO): NO